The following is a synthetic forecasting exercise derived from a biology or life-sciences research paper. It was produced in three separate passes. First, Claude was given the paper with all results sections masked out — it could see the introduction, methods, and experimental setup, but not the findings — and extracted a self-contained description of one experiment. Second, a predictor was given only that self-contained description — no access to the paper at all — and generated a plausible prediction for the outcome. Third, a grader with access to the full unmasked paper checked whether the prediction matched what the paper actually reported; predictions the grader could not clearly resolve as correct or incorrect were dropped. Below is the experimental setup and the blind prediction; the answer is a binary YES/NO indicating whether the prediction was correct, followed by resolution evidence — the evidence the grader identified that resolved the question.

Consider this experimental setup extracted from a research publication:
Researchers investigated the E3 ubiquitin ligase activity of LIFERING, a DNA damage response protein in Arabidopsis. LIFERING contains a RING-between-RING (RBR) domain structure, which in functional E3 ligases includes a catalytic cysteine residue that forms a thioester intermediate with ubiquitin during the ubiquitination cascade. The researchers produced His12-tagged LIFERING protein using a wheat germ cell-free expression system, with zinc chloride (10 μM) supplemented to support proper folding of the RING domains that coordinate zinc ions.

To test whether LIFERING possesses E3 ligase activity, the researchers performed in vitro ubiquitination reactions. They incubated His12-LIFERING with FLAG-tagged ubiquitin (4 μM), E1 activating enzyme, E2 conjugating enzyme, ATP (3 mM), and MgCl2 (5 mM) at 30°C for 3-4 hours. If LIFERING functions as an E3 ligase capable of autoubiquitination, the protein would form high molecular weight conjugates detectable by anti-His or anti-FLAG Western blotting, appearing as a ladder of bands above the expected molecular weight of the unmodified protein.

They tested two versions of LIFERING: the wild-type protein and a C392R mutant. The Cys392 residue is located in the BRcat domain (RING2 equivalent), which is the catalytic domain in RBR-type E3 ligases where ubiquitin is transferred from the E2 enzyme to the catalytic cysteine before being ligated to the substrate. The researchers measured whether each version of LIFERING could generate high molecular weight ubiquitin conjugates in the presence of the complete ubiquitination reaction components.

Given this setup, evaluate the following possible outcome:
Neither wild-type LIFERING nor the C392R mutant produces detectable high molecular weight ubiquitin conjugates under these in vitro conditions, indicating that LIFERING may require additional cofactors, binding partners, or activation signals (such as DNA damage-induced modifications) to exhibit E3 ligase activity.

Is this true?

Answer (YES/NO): NO